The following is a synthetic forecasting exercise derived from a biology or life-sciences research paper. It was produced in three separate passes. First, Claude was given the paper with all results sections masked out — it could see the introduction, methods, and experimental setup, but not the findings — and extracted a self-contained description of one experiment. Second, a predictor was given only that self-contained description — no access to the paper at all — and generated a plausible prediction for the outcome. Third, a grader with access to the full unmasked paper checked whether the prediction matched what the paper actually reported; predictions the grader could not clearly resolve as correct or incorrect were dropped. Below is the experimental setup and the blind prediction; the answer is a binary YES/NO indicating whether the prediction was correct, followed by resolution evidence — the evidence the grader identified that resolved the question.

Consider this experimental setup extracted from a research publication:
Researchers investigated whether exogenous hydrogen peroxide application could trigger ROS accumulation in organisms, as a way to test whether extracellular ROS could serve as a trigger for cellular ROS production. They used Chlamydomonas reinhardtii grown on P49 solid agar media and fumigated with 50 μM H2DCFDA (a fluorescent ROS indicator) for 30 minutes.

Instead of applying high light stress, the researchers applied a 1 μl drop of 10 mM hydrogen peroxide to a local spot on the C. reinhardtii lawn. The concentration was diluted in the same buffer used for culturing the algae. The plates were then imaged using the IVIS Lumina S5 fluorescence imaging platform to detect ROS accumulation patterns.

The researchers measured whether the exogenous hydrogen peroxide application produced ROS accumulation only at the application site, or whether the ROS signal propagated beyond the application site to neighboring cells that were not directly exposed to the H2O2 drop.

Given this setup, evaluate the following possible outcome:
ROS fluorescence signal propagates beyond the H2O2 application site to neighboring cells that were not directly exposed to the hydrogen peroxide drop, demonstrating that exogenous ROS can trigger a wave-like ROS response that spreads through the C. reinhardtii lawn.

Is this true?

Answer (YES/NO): YES